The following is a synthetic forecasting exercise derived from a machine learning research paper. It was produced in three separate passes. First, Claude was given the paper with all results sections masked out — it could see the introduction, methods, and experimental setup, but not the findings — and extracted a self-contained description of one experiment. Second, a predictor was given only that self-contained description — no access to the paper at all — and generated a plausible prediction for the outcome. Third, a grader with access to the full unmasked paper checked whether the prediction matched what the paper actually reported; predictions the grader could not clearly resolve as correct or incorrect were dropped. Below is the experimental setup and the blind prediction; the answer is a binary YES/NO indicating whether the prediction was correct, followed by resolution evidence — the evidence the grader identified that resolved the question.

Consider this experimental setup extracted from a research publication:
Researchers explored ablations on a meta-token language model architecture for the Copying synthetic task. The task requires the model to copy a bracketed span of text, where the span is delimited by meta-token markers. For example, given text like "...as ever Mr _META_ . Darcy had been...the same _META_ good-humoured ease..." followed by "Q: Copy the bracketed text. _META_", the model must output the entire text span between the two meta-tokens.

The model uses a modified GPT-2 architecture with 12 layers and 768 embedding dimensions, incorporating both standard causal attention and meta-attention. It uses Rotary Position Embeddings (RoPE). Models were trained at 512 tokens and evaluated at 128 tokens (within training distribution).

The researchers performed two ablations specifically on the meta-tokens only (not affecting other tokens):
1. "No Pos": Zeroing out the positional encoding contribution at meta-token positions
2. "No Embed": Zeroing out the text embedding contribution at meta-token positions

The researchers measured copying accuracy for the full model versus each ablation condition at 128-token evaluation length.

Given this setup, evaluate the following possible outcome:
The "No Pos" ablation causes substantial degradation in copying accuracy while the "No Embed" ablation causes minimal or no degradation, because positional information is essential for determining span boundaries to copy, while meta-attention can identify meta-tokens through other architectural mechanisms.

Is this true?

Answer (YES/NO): NO